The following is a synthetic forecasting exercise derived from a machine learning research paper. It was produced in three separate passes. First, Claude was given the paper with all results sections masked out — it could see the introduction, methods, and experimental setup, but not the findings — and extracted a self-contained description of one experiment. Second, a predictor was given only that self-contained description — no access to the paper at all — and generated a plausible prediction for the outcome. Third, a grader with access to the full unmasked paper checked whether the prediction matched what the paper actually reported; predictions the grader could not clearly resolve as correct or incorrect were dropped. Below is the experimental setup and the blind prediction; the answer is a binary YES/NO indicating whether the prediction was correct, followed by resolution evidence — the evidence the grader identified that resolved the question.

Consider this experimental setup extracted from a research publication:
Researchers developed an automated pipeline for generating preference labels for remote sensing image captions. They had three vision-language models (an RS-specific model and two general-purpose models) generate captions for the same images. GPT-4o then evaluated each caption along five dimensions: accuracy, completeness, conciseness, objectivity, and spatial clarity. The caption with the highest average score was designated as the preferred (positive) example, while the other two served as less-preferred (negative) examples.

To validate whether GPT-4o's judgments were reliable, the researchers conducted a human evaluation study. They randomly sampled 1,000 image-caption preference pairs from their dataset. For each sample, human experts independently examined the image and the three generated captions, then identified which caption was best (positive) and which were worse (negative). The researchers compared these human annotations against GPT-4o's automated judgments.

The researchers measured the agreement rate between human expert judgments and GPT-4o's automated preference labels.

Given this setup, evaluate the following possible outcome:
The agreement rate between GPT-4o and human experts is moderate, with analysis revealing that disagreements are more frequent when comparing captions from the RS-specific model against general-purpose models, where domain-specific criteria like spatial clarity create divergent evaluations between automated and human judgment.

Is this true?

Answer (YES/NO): NO